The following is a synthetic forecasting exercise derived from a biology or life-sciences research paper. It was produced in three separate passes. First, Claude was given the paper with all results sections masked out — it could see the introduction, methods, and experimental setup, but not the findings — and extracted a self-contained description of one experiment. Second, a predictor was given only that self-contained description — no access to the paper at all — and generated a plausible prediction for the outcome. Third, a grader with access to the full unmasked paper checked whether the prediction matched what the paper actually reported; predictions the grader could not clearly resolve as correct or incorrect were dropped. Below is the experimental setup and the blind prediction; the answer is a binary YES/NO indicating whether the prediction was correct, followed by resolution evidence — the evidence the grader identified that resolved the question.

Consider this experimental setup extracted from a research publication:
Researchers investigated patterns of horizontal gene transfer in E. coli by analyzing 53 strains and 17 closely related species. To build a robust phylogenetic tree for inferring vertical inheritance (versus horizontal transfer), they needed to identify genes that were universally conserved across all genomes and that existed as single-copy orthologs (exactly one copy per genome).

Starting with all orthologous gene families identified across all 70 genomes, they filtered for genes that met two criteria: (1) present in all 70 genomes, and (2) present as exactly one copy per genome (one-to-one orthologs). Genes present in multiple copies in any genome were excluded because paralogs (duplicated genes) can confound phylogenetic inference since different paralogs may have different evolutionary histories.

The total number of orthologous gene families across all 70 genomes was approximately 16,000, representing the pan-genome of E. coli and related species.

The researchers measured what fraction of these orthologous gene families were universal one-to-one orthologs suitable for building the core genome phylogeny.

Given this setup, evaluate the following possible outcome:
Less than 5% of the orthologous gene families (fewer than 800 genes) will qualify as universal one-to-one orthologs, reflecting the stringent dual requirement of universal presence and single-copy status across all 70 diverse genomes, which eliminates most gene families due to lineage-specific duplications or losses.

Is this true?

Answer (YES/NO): NO